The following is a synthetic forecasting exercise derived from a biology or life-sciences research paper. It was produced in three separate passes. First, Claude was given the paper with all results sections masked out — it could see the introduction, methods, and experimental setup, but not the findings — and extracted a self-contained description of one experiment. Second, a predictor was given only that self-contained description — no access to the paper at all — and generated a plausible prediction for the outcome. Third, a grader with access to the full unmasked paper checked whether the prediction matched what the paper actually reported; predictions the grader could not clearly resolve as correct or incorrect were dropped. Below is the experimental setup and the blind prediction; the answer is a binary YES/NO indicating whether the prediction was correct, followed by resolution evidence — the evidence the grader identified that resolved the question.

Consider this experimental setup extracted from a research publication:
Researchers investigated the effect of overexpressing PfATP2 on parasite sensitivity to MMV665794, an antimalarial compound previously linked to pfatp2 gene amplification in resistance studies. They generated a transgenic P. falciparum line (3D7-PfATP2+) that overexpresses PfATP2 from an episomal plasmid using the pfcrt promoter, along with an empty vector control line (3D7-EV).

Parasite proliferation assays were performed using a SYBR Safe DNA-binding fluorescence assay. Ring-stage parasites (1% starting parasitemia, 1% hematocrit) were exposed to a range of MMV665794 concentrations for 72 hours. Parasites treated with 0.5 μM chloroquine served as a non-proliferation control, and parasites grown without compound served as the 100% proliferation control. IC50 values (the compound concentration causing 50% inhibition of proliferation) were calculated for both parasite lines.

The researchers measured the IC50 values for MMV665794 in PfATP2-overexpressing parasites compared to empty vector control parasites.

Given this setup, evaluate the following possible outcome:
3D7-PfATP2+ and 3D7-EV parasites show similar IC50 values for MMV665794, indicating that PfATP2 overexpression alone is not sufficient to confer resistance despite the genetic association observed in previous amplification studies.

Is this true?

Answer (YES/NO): NO